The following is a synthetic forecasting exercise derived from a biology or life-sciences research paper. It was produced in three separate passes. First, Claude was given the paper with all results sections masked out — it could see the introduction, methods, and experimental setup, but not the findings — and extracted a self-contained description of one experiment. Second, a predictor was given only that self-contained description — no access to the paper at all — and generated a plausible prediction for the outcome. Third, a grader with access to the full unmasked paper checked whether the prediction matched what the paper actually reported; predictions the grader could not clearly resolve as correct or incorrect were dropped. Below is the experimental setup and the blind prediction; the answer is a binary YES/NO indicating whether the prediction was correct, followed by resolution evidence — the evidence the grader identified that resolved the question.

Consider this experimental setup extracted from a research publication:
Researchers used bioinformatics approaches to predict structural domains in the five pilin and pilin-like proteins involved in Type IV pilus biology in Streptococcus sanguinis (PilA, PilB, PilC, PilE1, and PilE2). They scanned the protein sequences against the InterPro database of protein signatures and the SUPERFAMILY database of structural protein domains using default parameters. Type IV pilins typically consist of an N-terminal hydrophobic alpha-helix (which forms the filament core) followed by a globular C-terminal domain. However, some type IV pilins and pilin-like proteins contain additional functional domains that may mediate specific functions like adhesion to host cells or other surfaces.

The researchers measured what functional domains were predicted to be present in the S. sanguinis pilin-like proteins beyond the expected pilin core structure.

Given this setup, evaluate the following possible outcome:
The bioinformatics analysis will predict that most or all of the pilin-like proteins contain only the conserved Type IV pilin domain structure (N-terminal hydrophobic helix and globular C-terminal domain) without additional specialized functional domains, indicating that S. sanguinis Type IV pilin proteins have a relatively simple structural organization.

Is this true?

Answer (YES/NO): NO